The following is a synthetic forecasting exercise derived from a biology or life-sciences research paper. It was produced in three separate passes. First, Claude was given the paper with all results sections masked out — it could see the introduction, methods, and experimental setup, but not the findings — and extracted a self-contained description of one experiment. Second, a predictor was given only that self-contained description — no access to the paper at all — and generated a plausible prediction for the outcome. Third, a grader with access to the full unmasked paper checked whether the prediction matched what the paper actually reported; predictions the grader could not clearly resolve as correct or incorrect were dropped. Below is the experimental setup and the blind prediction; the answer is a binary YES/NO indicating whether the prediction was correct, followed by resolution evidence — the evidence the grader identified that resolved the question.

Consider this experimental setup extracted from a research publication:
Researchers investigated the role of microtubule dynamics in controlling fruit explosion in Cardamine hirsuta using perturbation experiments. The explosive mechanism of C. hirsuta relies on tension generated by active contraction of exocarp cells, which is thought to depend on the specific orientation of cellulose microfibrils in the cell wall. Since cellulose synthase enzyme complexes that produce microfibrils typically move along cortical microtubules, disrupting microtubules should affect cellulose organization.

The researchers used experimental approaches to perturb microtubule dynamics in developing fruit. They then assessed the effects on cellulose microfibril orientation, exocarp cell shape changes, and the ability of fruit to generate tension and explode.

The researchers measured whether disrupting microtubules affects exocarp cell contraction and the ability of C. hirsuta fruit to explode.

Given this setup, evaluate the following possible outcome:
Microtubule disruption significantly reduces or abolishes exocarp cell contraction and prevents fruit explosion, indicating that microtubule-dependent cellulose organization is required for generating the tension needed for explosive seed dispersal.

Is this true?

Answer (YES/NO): NO